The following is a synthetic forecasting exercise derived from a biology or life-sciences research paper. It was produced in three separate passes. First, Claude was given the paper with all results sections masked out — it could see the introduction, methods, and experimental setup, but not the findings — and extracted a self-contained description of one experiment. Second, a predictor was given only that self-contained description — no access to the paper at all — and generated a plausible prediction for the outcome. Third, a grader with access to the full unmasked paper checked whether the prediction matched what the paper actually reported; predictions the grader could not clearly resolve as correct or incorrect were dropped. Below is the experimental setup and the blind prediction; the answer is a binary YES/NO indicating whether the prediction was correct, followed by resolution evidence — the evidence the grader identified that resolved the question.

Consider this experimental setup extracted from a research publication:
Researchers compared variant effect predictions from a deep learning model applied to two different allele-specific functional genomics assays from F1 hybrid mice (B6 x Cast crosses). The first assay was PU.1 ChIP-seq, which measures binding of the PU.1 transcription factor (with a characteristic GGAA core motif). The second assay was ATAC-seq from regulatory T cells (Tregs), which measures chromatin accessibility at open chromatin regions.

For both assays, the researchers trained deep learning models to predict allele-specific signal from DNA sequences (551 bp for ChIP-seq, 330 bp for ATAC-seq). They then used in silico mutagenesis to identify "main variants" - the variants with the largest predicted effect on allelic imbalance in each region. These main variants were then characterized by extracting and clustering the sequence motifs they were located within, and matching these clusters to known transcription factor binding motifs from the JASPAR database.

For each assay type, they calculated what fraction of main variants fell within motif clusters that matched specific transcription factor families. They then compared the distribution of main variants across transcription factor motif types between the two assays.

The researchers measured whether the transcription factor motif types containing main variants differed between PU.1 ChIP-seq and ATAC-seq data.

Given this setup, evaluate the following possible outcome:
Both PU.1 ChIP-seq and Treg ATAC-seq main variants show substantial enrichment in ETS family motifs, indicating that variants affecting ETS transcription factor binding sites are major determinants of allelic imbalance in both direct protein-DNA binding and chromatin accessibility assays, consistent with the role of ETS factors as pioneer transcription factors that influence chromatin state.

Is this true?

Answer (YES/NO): YES